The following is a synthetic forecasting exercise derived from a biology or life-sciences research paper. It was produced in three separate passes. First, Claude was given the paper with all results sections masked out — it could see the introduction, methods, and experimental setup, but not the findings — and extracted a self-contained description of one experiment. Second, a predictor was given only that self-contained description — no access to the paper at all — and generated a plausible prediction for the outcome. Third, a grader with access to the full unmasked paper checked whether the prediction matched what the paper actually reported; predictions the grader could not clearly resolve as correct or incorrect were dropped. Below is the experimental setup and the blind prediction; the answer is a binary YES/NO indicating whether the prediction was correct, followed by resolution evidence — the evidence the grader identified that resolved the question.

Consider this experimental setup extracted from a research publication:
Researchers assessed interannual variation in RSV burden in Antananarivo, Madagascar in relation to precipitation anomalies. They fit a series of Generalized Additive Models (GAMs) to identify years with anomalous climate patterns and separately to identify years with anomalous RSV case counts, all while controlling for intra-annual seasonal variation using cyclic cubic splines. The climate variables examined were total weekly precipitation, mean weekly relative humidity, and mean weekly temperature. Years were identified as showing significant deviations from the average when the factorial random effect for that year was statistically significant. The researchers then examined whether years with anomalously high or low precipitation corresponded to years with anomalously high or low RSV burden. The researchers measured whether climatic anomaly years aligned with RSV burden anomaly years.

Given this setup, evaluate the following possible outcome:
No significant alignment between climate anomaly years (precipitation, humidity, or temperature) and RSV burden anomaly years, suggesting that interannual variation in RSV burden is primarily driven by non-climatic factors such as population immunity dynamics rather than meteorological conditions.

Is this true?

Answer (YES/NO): YES